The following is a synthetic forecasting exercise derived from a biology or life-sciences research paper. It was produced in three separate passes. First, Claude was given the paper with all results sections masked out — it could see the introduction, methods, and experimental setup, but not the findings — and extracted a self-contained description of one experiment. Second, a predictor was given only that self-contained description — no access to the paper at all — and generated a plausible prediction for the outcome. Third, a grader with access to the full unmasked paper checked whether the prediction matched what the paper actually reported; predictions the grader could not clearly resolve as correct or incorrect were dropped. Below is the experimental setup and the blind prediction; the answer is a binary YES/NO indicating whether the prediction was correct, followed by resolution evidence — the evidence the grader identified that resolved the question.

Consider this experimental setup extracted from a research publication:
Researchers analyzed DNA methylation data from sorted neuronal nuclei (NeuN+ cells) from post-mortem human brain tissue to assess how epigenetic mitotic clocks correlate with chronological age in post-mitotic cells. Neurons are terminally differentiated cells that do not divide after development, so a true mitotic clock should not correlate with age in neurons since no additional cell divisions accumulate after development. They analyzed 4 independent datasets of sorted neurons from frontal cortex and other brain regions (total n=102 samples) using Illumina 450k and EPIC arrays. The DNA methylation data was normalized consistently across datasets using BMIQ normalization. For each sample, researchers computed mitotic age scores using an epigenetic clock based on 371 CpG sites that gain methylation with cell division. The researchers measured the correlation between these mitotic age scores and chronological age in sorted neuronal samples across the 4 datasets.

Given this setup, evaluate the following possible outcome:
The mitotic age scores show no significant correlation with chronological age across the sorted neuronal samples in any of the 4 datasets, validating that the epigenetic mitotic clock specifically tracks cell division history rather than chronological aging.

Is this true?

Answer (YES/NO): YES